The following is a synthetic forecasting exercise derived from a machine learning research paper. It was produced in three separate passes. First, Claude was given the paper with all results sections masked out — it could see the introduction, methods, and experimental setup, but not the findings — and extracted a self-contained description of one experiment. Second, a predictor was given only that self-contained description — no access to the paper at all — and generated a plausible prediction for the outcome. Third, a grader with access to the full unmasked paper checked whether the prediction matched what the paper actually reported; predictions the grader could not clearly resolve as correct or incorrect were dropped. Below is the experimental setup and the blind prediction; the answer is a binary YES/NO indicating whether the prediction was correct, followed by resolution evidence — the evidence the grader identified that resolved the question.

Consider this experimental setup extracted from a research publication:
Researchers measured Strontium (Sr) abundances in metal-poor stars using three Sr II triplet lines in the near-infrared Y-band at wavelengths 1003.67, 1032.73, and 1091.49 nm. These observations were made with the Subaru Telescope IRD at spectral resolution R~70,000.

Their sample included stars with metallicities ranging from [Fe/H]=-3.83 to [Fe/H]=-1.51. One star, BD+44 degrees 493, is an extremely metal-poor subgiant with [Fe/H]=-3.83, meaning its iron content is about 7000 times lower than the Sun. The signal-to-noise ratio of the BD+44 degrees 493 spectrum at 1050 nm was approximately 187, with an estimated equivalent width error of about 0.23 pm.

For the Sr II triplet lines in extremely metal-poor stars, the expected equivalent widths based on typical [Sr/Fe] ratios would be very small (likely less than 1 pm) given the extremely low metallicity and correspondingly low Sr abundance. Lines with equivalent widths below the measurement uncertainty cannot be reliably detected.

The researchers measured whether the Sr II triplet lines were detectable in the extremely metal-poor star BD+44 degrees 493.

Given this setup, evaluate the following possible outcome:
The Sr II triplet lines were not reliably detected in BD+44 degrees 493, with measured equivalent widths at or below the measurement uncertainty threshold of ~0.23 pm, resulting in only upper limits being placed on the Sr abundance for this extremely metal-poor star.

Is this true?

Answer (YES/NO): NO